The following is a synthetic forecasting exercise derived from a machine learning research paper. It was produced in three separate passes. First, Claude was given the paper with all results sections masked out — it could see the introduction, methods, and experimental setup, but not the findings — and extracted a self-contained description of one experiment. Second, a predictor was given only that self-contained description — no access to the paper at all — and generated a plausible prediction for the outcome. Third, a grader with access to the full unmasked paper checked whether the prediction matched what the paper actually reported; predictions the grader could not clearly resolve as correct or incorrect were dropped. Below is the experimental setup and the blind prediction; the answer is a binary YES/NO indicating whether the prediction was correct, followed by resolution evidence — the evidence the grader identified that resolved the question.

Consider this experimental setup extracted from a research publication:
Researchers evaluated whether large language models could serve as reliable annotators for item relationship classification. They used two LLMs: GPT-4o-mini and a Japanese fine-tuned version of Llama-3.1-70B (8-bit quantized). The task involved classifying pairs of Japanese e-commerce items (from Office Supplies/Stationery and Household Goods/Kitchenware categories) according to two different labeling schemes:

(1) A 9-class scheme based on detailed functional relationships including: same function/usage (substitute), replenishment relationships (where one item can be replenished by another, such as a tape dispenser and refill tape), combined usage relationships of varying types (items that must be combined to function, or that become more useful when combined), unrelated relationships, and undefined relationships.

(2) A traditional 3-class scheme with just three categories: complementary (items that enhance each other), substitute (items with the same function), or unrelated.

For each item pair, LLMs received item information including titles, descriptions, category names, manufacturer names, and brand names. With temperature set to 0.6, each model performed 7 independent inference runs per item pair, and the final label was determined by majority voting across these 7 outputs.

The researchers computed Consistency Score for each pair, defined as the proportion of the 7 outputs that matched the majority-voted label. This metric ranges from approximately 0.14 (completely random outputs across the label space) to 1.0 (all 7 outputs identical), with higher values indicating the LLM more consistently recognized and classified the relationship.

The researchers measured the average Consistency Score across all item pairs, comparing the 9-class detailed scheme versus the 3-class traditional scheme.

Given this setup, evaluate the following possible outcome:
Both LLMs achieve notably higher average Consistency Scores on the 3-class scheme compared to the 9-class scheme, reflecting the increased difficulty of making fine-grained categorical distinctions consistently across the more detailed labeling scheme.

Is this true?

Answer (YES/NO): NO